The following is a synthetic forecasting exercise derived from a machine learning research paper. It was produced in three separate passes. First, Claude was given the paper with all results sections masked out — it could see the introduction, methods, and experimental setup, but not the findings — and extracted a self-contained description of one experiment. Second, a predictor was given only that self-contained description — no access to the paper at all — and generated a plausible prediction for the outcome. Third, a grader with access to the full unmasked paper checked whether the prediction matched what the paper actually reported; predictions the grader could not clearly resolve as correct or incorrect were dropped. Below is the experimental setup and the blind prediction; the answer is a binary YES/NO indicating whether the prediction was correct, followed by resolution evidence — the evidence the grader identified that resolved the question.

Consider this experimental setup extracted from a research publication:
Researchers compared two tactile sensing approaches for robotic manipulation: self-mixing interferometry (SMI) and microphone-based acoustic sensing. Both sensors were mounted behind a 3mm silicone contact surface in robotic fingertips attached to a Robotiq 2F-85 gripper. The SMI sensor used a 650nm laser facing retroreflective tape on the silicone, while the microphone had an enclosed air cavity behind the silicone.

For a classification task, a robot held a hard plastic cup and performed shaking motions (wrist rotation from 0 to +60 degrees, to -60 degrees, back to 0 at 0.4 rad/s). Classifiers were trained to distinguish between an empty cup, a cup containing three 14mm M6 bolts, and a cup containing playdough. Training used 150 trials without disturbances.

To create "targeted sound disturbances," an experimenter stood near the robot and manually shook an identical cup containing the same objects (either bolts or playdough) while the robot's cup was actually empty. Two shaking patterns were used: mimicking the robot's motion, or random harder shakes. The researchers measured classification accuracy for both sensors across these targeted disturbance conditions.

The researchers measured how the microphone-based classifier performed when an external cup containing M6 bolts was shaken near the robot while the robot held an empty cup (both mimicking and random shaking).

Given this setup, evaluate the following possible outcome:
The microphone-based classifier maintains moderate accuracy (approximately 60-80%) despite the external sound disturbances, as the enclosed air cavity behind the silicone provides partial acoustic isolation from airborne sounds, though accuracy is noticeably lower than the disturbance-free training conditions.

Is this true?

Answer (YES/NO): NO